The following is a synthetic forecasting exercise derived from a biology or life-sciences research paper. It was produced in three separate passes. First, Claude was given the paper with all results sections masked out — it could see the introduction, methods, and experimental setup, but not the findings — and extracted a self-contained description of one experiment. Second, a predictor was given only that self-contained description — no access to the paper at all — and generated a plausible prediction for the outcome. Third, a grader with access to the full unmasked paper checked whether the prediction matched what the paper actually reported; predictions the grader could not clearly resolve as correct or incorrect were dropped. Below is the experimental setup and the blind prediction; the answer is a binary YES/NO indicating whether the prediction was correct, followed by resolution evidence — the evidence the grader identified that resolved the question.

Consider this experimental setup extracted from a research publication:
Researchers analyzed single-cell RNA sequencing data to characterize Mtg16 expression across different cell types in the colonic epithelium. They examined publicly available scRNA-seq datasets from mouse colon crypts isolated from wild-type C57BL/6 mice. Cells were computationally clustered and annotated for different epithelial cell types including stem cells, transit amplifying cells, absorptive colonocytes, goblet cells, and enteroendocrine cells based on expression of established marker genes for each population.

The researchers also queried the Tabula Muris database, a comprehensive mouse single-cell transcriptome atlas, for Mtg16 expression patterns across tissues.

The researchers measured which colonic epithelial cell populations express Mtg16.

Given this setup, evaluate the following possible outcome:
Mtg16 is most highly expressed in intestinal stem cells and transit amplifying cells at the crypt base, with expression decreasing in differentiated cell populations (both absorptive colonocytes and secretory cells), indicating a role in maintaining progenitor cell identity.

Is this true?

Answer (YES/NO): NO